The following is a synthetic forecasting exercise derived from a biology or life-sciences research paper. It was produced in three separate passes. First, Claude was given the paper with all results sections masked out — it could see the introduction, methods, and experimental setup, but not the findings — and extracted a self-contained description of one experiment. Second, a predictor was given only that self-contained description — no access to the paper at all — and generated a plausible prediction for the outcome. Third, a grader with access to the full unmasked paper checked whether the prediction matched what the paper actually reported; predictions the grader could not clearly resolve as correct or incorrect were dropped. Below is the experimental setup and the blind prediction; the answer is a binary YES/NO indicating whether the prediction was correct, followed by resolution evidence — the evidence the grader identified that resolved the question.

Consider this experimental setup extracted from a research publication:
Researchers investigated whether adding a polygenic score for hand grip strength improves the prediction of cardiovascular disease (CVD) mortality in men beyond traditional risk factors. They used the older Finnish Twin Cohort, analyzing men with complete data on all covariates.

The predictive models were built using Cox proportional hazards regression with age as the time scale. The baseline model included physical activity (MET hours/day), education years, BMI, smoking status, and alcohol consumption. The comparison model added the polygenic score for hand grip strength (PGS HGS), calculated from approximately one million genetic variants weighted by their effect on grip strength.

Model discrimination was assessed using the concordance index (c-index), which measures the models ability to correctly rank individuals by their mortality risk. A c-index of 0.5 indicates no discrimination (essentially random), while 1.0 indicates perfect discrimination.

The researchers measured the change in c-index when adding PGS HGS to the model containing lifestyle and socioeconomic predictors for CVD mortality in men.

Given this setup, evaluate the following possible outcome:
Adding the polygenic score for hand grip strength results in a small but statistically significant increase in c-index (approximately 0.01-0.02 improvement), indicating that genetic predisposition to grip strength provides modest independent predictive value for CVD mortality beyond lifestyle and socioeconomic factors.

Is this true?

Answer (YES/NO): NO